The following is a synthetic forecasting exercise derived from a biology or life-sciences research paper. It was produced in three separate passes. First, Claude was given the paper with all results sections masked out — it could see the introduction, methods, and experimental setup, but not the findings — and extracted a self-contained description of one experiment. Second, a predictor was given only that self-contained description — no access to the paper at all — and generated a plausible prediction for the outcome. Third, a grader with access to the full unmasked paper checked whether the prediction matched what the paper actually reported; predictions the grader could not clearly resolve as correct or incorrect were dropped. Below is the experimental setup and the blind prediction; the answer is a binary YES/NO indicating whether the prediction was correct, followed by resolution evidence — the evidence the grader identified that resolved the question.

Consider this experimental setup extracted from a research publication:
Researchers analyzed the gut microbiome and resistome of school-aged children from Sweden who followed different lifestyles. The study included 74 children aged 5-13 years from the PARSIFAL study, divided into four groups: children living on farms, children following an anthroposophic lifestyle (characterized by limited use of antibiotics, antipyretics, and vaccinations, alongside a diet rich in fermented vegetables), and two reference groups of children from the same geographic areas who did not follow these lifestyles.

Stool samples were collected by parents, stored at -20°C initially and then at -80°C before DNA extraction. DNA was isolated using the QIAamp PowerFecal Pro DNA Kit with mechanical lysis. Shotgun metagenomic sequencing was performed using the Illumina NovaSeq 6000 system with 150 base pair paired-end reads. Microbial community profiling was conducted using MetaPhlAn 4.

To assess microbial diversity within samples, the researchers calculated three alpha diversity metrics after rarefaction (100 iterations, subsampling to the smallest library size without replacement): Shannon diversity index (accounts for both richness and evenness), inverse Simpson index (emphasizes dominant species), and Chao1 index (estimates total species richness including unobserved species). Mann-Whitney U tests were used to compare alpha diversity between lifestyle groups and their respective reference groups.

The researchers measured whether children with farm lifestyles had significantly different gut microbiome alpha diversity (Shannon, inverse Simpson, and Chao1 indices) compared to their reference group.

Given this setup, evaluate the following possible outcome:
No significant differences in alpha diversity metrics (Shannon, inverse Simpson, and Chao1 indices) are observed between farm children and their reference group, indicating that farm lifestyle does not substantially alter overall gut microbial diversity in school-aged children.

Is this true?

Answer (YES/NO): YES